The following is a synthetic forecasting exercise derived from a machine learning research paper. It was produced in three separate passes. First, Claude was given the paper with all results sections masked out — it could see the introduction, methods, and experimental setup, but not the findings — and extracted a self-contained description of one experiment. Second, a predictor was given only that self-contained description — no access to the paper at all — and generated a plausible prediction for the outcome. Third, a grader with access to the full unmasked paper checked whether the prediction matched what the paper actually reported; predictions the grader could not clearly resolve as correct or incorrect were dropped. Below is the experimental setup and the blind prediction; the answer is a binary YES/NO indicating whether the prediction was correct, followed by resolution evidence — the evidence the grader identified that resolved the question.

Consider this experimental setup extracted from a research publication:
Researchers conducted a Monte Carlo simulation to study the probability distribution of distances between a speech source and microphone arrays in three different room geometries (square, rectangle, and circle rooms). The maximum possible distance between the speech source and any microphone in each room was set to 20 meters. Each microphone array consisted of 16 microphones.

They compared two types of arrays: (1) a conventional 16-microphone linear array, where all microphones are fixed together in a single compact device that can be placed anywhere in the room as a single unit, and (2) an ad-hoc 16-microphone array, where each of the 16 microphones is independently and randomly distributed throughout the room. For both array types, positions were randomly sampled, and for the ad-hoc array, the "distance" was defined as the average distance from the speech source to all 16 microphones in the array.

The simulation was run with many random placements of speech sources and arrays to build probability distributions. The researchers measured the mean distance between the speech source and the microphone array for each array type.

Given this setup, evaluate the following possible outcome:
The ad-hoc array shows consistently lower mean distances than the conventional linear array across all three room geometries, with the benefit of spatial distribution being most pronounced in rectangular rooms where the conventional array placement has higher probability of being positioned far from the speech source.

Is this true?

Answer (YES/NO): NO